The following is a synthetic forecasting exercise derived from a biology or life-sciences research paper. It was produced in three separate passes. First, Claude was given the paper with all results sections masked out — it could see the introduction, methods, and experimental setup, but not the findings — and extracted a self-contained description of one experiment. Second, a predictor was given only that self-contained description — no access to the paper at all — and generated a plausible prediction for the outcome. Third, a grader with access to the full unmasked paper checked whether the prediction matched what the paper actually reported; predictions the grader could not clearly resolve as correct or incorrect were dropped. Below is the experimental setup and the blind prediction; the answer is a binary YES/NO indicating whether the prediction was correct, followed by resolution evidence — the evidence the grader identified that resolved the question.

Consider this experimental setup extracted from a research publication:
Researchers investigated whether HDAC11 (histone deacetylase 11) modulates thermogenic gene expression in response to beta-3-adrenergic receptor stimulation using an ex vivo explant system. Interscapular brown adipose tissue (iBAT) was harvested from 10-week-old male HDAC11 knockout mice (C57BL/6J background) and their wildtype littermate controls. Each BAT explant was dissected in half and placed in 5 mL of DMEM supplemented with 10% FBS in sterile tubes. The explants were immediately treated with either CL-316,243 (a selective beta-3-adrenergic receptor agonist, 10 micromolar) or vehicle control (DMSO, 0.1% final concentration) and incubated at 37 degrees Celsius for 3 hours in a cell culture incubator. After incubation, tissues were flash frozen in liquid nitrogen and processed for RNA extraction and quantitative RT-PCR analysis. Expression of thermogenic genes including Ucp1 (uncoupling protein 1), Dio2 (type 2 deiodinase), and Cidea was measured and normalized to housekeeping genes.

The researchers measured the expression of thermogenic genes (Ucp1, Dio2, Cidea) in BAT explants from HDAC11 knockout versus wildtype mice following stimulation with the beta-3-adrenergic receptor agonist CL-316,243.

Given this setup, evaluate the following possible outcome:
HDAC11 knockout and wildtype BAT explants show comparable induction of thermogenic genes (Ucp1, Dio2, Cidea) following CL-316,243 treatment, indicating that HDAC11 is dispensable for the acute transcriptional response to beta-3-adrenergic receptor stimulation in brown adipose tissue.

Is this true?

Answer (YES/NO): NO